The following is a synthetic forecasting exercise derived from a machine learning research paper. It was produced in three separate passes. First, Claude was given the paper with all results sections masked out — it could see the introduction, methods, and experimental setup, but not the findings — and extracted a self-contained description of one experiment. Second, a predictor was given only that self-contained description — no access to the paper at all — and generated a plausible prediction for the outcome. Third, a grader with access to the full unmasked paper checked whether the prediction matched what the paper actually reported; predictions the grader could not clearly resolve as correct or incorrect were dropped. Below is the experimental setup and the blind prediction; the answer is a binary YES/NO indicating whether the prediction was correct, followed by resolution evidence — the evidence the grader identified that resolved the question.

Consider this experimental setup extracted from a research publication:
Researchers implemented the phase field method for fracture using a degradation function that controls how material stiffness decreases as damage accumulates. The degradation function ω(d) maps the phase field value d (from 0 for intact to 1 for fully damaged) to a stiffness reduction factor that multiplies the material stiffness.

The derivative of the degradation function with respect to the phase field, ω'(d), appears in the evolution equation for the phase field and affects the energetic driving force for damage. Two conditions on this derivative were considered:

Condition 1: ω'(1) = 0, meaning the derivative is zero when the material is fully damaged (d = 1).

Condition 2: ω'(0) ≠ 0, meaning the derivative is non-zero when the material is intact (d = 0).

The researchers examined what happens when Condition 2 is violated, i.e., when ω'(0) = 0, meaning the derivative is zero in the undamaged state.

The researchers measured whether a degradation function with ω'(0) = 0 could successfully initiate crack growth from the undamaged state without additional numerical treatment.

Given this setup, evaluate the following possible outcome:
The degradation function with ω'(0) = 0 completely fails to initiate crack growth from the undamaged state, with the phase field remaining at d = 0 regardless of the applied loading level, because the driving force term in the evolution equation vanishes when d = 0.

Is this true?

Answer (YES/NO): YES